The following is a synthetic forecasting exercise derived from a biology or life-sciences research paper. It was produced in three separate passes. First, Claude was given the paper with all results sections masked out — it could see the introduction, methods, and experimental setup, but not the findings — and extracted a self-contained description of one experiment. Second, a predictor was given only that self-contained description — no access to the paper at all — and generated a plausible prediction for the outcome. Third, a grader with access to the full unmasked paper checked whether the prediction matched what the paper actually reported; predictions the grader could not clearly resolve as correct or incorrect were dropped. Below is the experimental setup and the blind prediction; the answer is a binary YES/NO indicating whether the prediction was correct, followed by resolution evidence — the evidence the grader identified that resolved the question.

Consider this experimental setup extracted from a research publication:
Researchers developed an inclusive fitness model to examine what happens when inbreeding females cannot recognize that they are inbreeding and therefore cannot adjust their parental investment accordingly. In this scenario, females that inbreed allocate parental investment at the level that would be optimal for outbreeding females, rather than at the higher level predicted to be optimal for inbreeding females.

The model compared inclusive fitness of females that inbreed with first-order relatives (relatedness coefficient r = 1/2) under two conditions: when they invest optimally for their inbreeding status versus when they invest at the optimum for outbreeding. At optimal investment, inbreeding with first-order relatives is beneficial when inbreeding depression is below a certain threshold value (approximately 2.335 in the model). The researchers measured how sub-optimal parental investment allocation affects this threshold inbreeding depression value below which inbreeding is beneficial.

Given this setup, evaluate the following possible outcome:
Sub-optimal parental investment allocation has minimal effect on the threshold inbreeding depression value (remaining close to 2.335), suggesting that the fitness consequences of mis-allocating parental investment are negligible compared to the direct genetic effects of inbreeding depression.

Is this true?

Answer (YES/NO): NO